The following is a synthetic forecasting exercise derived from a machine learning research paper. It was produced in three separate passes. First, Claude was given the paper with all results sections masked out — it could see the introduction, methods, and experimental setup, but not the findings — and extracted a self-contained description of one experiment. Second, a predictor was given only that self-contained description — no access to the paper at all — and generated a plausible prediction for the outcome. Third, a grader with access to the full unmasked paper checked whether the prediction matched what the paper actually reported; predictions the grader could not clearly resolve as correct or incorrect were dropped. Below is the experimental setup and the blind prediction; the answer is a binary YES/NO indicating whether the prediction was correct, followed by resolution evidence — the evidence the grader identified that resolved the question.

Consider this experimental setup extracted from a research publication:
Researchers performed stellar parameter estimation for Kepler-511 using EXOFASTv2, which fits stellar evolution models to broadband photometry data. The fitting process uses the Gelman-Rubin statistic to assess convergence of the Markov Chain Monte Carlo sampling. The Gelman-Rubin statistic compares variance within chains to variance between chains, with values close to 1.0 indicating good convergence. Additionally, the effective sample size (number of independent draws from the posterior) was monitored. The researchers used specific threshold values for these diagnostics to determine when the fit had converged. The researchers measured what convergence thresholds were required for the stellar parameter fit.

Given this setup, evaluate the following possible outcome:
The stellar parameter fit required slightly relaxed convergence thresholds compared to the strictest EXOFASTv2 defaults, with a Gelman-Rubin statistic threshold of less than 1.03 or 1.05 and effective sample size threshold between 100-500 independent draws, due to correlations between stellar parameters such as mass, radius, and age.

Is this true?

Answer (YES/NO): NO